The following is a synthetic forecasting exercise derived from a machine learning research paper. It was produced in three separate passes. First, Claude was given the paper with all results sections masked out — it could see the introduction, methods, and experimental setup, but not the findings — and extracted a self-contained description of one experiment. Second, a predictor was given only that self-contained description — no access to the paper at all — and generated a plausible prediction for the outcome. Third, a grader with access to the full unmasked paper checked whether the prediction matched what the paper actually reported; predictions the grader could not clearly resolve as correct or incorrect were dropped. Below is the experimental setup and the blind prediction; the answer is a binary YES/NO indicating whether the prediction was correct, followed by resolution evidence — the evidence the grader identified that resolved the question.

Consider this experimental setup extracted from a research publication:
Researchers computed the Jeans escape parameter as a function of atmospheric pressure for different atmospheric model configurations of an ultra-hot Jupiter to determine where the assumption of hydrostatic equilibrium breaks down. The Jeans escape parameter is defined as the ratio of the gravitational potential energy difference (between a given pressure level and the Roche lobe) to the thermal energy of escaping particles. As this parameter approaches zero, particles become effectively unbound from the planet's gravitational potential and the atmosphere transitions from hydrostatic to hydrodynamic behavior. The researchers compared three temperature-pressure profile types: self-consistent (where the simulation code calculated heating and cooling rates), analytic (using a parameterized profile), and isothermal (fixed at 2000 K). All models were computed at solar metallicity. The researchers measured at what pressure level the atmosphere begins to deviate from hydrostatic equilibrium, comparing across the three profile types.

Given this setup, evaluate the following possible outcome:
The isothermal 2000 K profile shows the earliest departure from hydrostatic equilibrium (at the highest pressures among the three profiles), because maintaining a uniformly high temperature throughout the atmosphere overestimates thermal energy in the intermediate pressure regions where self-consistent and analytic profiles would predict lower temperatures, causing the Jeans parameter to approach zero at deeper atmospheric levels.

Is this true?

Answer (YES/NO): NO